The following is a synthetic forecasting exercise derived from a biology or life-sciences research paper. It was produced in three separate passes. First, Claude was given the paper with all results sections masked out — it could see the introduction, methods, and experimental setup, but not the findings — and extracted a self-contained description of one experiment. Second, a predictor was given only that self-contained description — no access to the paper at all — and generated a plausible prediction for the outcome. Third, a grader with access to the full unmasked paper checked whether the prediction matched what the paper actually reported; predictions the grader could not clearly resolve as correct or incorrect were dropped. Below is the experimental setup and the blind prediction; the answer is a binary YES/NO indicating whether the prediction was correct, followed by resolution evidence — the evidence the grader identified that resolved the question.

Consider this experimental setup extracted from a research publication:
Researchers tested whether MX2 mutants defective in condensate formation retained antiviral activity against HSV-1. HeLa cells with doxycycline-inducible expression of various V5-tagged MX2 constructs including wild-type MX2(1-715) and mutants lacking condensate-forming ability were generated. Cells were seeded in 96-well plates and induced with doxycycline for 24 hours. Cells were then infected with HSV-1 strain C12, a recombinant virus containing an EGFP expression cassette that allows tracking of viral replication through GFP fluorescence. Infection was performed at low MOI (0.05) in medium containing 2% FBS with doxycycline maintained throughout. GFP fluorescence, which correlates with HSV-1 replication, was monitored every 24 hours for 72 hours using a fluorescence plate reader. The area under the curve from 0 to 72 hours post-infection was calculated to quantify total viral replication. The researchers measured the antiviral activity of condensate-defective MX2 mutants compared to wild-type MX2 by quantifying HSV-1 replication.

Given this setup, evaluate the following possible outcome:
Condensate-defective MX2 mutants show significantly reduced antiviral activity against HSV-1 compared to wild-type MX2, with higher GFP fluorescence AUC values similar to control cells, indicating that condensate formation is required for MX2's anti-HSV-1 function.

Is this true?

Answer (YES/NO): YES